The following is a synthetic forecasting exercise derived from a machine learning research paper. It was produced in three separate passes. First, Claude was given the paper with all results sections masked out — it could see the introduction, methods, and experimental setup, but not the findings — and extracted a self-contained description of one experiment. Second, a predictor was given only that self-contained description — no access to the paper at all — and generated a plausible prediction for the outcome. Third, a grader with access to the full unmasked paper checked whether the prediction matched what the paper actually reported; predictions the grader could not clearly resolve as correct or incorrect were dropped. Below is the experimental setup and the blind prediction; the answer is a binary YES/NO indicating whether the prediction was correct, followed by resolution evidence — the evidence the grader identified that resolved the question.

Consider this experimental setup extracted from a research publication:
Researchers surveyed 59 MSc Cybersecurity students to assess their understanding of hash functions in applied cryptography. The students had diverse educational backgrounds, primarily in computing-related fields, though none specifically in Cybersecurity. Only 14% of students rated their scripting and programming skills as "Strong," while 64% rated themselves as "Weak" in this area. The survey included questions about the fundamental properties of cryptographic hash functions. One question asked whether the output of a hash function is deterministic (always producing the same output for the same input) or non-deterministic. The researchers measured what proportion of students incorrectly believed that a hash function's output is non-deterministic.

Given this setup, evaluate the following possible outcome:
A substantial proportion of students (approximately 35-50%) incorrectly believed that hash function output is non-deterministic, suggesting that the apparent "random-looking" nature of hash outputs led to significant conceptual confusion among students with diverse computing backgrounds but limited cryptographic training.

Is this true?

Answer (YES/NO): NO